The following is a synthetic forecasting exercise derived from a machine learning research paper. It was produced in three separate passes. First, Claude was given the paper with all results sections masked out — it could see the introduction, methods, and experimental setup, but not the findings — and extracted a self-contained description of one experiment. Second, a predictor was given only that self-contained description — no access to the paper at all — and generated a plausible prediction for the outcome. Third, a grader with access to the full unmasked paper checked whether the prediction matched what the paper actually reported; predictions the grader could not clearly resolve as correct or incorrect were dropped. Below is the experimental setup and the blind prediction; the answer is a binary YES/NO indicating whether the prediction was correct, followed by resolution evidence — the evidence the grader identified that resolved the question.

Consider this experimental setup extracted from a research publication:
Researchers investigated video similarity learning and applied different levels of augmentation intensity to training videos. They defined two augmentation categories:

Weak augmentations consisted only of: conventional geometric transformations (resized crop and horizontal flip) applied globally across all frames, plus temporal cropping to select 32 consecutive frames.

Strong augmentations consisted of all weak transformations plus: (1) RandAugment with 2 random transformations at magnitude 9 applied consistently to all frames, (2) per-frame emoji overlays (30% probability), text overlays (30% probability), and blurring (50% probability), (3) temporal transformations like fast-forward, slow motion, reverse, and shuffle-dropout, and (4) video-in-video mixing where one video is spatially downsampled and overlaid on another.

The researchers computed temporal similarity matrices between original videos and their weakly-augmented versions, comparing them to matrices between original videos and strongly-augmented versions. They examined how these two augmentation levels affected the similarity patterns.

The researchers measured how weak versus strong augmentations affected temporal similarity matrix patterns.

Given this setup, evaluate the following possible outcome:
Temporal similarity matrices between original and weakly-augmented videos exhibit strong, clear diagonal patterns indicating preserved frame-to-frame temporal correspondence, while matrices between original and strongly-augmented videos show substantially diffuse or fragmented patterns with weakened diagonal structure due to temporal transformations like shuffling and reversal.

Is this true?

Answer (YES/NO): NO